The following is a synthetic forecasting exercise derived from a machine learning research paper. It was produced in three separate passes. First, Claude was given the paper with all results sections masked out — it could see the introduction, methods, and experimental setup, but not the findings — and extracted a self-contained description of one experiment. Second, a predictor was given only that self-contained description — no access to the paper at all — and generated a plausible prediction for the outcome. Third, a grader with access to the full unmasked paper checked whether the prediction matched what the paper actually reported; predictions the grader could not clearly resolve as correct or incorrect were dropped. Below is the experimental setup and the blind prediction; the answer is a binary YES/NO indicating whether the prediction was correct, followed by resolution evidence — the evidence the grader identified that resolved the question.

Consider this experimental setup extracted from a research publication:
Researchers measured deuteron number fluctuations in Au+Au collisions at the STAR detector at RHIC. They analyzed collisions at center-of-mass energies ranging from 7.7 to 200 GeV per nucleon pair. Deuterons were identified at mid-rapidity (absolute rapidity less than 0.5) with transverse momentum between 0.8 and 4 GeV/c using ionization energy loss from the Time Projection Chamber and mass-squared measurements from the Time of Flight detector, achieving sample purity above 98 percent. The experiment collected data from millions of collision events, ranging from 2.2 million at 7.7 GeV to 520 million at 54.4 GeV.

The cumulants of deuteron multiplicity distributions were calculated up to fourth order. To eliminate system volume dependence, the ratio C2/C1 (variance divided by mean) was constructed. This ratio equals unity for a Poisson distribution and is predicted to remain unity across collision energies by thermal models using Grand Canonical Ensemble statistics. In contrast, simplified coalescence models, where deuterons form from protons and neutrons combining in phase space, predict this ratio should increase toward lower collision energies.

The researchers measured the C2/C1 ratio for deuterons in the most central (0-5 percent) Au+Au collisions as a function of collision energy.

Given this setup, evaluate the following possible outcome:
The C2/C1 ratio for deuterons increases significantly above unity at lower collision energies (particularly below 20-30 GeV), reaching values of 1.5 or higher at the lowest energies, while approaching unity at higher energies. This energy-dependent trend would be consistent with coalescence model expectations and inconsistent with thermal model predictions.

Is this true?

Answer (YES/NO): NO